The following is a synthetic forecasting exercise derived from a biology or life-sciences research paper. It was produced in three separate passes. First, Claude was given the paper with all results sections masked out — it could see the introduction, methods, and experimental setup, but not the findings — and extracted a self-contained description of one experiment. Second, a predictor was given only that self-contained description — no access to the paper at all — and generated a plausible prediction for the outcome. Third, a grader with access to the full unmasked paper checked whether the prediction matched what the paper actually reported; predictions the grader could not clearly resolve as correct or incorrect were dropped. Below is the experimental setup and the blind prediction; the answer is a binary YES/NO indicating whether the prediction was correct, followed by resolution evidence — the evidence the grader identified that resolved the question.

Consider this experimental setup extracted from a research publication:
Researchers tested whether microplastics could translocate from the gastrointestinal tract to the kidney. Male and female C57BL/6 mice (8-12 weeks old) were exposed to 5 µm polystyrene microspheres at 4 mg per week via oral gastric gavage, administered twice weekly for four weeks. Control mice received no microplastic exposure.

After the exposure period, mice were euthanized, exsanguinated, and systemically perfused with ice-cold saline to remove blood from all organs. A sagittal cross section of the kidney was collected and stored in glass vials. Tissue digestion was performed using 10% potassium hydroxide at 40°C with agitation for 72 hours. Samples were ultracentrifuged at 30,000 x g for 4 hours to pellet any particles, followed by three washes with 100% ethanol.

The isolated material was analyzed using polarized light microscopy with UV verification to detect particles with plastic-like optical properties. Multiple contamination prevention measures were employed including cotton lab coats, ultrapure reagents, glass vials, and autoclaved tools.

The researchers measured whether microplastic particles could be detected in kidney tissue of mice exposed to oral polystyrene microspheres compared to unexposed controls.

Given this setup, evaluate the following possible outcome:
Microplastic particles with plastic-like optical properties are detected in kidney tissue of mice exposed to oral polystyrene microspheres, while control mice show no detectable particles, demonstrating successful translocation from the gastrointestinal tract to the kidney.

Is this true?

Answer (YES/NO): YES